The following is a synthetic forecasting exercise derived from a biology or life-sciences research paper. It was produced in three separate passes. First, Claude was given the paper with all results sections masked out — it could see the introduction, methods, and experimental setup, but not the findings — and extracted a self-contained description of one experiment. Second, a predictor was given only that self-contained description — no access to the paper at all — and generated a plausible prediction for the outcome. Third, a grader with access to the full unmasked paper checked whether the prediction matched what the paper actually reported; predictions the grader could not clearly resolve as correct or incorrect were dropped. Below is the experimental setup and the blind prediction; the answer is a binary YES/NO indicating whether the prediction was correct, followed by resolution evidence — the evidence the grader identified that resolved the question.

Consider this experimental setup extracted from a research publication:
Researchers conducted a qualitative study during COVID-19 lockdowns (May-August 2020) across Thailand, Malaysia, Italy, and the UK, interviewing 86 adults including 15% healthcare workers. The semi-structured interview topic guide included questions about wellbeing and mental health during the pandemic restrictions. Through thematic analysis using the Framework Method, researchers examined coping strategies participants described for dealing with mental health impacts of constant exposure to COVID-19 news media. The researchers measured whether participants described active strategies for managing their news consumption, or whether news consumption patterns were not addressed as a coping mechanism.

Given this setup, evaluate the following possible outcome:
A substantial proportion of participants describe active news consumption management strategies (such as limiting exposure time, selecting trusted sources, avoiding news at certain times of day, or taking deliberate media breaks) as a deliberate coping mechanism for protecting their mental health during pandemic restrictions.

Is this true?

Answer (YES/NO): YES